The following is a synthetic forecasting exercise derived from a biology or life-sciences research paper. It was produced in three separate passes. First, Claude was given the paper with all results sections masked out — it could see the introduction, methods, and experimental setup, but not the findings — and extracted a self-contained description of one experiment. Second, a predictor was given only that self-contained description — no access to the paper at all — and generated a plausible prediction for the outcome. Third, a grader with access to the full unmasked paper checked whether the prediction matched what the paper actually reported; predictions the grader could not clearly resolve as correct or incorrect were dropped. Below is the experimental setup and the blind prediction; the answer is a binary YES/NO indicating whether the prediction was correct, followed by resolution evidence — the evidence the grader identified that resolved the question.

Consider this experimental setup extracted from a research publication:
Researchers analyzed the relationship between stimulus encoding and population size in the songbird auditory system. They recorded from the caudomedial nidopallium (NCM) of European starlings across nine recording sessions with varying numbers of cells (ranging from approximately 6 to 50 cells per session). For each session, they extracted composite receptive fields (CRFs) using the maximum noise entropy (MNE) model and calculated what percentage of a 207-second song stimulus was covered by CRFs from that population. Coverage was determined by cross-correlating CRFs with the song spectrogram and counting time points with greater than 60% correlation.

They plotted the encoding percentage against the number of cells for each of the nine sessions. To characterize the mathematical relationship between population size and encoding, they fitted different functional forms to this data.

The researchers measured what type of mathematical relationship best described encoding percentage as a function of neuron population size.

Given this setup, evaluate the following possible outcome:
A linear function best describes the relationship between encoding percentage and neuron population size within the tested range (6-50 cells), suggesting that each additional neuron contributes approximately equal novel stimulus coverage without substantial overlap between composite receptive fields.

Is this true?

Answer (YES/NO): NO